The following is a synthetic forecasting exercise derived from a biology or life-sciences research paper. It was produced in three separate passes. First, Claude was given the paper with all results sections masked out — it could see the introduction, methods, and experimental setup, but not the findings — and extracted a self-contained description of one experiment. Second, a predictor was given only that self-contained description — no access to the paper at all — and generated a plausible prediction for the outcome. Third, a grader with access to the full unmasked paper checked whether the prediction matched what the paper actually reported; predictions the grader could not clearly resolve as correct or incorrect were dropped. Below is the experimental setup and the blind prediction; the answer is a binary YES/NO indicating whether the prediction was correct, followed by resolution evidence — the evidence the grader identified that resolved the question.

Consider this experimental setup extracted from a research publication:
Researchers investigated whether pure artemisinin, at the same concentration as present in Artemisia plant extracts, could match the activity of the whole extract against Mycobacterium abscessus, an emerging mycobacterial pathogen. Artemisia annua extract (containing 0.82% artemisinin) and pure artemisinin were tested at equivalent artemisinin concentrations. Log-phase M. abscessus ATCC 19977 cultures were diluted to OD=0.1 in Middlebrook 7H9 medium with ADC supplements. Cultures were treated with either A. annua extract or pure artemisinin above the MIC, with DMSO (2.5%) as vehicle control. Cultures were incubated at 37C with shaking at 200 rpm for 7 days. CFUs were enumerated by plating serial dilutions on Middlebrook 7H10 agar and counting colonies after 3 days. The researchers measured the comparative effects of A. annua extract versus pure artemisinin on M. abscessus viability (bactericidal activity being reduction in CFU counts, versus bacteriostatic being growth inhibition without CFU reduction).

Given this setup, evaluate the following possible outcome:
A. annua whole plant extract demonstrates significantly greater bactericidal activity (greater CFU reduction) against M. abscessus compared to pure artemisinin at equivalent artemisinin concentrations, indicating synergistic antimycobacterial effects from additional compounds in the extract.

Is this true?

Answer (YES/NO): NO